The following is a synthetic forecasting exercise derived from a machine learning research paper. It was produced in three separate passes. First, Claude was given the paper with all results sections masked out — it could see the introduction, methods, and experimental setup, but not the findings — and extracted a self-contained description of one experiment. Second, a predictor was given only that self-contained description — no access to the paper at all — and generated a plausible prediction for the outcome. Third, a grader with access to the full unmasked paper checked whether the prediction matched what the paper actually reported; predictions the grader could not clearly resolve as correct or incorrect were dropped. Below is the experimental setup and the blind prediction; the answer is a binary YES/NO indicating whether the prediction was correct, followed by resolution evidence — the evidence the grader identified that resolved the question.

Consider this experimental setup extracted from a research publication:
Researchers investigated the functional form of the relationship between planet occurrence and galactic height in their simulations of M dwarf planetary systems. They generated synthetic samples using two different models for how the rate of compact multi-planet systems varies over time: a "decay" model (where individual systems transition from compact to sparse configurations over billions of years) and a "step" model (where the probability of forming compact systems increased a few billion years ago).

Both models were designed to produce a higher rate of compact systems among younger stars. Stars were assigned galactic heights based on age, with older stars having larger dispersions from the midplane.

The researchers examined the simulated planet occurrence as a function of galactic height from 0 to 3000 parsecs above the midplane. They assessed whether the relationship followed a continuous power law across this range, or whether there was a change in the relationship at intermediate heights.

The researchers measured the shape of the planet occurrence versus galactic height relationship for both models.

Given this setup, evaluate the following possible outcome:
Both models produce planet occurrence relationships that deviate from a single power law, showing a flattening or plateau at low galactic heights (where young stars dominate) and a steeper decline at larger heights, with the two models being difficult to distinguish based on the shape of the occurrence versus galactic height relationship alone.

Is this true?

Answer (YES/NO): NO